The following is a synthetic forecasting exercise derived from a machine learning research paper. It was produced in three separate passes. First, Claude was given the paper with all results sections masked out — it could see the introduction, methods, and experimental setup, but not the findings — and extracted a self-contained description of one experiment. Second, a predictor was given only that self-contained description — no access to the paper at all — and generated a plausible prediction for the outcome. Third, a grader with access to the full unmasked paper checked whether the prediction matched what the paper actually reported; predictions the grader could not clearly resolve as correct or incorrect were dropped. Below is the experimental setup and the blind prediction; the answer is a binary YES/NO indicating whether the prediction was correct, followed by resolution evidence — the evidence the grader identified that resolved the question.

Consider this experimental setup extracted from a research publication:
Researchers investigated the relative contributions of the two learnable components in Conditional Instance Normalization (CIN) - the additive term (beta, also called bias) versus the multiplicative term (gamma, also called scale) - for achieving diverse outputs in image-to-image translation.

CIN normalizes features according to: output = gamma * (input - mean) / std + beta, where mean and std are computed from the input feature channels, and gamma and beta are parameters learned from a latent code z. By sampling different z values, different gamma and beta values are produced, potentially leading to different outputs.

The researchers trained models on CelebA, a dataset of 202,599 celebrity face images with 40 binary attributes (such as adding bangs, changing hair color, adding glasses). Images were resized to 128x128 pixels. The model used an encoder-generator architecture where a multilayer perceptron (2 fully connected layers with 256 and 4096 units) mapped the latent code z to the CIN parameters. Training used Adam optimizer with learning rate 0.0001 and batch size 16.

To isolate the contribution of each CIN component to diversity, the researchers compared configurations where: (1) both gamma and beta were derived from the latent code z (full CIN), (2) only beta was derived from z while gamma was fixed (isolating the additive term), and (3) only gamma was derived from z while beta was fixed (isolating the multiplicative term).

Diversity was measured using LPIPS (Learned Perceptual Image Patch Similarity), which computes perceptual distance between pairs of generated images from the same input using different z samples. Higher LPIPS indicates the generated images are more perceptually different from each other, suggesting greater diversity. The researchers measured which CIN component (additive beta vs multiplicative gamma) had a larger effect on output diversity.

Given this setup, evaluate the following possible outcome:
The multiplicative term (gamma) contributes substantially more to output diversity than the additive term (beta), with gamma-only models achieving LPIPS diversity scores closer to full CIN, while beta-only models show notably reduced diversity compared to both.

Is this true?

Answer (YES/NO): NO